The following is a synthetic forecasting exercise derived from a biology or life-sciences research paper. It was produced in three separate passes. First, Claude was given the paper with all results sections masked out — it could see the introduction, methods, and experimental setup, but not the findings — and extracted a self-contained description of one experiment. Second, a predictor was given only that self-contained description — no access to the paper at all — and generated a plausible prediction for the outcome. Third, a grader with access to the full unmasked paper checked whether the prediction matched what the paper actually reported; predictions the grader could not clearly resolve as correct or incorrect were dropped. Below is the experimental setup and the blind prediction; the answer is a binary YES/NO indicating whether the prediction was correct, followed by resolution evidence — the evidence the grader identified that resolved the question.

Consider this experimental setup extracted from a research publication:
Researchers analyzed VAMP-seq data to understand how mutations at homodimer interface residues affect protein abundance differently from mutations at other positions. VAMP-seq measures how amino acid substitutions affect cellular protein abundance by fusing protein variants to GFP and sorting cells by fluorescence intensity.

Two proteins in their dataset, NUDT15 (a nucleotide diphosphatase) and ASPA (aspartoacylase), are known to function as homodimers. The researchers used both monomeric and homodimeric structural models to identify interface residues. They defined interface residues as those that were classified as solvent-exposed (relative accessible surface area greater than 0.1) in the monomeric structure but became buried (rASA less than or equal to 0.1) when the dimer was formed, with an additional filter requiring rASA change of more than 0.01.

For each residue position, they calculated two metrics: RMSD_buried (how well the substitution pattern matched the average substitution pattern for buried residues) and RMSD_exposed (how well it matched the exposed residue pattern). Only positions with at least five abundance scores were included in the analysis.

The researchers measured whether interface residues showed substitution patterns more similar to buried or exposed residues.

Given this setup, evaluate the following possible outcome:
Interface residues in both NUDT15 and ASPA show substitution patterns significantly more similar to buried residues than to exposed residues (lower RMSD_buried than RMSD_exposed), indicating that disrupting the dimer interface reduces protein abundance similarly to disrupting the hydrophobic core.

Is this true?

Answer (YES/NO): YES